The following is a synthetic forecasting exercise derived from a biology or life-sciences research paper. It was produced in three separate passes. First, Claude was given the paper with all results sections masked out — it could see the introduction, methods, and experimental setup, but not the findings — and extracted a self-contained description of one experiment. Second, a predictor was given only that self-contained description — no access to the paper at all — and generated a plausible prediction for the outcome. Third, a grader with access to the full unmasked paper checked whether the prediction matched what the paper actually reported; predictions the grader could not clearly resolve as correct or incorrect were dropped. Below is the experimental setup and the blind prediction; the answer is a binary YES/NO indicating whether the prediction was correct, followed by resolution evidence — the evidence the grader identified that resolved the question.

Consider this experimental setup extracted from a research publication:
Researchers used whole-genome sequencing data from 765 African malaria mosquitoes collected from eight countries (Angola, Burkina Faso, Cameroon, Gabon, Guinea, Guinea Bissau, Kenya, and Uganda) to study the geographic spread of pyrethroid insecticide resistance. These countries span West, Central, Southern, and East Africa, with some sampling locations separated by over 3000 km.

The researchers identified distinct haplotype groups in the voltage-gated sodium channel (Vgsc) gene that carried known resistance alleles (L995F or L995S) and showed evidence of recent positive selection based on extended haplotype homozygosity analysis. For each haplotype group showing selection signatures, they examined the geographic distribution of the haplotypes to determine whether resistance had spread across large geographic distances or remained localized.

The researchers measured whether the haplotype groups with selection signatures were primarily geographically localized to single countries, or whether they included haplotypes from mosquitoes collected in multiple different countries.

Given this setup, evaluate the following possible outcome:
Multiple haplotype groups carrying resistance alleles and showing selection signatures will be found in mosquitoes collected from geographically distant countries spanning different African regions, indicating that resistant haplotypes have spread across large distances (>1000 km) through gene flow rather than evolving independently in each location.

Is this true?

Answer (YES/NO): YES